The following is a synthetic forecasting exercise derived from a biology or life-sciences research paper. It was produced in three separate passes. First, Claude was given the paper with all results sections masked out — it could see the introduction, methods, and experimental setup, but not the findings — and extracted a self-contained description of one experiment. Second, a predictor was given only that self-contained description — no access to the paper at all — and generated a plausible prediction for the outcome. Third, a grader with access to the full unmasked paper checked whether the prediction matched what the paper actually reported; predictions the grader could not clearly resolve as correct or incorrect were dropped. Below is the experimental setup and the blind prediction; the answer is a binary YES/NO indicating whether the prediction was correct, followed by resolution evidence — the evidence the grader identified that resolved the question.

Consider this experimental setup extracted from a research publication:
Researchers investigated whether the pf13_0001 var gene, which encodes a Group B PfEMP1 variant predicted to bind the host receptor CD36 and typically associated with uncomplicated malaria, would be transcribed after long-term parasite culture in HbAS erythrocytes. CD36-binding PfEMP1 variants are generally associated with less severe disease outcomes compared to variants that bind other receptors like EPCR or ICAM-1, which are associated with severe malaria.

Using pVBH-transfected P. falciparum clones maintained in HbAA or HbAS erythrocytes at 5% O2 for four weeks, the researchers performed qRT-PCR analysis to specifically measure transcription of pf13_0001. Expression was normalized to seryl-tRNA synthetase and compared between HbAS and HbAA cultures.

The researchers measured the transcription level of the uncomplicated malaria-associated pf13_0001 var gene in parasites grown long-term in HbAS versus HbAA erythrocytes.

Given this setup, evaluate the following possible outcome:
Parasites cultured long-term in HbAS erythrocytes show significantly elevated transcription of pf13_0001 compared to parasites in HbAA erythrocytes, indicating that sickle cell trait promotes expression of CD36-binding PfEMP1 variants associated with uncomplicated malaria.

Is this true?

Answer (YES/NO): YES